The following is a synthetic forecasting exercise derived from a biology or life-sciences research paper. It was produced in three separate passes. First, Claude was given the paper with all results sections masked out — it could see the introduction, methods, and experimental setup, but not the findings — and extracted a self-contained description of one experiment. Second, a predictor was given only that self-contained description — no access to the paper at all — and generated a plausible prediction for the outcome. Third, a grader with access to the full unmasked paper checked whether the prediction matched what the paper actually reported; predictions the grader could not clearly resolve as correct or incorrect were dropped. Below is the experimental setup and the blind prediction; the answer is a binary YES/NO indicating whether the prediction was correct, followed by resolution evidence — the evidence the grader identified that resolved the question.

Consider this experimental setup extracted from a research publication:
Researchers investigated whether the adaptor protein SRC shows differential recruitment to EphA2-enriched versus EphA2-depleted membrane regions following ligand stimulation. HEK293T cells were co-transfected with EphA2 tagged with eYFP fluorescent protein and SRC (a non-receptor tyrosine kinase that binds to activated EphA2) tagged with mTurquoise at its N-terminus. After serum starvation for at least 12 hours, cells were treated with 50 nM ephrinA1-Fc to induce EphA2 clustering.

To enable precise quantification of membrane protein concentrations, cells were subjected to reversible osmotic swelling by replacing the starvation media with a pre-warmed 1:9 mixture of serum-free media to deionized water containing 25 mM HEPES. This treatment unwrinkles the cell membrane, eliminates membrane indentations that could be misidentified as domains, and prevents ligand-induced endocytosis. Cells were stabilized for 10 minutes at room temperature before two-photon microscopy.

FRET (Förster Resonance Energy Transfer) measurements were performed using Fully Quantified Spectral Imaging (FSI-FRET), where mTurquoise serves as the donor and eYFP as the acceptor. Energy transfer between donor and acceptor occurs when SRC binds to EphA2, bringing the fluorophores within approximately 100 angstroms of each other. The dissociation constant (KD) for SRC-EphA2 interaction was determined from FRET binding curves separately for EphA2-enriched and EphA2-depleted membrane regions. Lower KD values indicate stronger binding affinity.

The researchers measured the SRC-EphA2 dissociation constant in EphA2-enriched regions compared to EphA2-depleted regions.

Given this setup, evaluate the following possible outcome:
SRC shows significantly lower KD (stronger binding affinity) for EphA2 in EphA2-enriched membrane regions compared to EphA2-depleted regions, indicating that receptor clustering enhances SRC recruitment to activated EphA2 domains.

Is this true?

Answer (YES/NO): NO